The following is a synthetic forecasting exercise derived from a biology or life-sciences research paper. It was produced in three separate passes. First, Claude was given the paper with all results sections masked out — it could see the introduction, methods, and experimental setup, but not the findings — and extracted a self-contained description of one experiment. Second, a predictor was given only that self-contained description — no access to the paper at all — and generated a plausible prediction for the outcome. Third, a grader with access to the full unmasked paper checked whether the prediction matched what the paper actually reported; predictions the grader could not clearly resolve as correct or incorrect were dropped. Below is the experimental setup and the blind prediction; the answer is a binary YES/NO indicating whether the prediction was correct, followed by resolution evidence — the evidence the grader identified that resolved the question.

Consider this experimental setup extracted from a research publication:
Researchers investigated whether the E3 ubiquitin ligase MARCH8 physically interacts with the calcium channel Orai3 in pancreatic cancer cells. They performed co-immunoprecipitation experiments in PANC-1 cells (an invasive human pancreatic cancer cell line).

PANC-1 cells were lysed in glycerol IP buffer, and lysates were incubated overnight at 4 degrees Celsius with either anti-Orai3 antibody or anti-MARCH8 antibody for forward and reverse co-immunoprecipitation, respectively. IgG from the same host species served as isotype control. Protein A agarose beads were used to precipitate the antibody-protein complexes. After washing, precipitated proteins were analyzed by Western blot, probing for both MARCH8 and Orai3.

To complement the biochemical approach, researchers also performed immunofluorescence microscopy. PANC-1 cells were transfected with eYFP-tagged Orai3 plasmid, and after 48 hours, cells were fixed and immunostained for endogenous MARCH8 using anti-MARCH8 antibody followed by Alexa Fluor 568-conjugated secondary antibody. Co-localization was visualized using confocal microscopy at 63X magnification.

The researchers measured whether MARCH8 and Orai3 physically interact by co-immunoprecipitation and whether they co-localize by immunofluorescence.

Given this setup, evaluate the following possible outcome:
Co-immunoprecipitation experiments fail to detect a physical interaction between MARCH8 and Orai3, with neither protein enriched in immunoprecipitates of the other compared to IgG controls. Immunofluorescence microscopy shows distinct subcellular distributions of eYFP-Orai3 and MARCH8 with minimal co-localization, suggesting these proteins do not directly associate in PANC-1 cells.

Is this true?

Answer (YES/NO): NO